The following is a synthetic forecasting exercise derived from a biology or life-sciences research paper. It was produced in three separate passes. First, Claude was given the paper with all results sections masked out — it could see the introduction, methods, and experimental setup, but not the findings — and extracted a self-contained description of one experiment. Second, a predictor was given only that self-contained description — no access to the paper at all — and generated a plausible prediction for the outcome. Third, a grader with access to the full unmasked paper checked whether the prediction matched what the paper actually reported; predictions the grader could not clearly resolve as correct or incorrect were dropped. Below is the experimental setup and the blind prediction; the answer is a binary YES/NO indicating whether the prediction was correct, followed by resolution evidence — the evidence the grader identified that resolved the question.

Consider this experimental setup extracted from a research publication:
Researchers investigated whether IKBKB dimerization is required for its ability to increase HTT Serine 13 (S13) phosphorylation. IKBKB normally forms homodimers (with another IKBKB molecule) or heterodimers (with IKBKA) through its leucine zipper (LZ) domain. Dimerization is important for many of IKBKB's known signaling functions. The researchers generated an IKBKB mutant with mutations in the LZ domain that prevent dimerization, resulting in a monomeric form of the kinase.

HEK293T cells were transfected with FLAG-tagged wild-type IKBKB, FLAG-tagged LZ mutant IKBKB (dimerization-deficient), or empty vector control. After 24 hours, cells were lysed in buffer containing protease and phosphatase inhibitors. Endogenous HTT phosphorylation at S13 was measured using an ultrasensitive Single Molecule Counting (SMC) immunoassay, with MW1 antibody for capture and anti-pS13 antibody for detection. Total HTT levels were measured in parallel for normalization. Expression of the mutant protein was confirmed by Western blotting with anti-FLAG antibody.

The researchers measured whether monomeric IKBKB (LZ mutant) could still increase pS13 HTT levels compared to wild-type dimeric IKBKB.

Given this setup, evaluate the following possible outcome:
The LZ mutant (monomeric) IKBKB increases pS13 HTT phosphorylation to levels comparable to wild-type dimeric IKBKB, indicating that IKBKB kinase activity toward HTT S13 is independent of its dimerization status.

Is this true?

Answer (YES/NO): YES